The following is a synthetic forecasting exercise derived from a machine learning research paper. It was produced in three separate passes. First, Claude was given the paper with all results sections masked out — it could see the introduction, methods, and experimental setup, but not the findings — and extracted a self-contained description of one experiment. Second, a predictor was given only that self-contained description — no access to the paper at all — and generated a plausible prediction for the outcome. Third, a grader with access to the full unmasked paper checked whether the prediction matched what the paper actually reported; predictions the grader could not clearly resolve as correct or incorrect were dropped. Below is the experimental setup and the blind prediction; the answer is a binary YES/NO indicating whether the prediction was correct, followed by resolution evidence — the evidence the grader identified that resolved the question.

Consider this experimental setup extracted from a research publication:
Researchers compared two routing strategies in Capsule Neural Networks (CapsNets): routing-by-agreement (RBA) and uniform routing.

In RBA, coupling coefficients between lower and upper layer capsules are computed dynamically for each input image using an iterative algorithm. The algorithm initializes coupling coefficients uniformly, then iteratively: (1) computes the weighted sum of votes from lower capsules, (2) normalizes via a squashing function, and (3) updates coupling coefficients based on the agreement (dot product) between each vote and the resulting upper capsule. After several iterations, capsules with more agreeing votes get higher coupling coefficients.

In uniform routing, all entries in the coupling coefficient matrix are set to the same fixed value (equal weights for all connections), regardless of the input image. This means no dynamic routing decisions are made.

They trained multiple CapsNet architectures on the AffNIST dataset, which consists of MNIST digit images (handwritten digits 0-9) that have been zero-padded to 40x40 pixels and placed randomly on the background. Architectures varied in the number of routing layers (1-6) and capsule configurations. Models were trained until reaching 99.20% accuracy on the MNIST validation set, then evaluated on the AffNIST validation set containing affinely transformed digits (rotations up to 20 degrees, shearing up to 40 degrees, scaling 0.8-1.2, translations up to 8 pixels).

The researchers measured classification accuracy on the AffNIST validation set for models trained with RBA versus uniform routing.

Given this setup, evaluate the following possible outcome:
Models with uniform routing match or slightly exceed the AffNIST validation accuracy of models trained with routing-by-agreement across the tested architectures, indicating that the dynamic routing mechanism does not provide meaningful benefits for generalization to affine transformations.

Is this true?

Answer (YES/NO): YES